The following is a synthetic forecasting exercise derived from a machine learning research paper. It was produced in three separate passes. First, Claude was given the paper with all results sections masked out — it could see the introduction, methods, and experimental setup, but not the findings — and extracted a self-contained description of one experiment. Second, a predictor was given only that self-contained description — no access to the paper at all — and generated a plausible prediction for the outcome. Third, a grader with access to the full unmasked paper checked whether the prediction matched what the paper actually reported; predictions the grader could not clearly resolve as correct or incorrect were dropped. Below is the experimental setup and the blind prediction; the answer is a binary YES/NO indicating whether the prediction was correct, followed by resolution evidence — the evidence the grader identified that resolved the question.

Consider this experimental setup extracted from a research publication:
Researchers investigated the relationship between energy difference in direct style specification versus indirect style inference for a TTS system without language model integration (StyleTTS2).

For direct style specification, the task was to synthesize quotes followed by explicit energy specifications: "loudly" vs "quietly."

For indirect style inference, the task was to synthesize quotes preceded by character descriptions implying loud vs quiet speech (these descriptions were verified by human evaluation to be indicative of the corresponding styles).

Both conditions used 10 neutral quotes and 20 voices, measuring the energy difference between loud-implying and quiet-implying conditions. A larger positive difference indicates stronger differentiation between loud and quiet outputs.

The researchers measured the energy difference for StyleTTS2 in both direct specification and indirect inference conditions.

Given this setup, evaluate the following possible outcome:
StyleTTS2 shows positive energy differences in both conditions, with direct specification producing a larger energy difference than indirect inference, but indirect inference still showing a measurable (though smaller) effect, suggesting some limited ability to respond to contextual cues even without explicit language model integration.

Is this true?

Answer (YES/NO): NO